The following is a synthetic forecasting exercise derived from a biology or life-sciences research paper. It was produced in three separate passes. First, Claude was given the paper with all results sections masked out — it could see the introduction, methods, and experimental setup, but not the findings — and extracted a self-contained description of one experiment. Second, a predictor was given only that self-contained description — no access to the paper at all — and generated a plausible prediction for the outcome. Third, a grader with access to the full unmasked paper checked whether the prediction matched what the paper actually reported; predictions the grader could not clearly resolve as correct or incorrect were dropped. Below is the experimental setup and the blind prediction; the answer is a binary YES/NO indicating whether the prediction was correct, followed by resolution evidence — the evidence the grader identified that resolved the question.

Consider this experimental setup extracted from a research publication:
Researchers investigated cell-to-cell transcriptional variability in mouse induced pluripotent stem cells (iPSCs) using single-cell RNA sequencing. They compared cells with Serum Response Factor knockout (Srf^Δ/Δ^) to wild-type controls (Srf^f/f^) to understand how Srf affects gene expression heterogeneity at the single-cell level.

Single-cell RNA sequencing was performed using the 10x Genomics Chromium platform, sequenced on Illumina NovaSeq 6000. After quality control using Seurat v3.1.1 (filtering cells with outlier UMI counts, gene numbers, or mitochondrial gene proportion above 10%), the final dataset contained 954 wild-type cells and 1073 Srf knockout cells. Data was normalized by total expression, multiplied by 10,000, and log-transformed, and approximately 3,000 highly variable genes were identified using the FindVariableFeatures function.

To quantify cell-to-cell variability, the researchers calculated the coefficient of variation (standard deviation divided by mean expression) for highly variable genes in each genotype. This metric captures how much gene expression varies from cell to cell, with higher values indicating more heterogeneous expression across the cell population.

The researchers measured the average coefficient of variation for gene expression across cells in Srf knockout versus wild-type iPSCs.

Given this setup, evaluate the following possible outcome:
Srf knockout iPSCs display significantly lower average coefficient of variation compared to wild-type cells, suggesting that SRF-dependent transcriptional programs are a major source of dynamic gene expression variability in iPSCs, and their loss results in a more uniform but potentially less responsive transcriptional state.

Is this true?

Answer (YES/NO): NO